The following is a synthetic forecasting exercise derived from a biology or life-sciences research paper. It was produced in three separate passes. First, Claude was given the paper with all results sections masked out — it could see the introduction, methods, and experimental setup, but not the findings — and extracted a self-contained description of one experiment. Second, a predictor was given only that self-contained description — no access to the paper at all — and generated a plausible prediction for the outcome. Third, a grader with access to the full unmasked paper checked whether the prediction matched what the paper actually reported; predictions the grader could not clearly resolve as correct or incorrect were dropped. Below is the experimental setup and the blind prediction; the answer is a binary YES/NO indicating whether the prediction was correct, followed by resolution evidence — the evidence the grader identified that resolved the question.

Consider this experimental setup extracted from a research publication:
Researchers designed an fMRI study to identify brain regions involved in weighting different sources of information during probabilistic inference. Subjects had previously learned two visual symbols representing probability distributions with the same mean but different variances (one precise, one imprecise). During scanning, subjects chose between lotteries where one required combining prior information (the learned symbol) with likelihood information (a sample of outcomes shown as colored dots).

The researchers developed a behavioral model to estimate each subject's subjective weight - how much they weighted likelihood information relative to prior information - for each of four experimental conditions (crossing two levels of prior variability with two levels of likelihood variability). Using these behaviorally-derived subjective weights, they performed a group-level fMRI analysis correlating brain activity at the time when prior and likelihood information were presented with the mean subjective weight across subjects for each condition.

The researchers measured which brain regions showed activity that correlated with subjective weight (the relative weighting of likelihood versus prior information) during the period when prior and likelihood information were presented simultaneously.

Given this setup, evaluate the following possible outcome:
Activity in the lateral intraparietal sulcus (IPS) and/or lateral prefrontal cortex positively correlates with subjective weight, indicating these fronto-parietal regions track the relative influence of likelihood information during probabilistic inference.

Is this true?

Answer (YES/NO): NO